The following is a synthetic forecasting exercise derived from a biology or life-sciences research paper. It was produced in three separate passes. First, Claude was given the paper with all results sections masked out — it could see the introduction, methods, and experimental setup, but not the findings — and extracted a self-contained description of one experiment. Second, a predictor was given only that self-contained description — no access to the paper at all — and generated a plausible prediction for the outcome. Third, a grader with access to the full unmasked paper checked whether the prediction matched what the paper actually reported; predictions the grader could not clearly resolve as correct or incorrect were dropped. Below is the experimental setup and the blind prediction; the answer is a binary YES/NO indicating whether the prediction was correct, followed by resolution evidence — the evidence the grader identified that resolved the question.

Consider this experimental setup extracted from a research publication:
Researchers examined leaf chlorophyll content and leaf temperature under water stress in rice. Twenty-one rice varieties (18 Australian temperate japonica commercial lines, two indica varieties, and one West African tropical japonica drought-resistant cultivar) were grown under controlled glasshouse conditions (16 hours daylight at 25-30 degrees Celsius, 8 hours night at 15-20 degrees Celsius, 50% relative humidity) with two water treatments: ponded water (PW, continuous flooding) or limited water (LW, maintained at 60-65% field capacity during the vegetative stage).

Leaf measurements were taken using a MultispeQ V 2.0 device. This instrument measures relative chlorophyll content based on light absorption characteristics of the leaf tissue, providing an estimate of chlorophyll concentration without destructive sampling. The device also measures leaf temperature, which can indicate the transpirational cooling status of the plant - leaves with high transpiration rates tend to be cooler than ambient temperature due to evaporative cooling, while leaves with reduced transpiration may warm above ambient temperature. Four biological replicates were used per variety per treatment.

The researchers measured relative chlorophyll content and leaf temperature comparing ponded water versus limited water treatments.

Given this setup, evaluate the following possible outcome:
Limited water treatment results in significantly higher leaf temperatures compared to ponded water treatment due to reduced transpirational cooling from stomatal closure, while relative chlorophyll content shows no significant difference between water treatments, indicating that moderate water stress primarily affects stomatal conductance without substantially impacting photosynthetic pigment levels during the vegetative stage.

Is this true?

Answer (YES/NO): NO